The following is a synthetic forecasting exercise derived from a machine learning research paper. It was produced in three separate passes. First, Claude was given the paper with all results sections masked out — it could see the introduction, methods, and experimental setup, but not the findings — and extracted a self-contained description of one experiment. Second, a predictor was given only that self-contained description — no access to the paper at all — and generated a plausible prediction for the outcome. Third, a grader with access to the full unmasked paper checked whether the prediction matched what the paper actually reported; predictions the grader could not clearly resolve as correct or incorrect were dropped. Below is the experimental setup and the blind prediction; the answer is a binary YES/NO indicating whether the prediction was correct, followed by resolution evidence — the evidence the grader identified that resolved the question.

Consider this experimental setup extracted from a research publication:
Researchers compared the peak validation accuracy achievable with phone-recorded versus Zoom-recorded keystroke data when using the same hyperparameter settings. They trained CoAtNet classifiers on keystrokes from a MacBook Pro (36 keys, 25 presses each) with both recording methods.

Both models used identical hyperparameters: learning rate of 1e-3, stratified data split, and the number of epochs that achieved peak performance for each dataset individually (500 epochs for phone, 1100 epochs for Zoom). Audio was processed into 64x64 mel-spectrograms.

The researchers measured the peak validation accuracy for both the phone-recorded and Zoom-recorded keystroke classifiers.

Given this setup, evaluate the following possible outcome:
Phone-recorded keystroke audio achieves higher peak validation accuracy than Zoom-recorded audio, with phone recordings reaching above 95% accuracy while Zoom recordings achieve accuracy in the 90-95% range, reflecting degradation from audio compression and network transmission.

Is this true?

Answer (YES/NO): NO